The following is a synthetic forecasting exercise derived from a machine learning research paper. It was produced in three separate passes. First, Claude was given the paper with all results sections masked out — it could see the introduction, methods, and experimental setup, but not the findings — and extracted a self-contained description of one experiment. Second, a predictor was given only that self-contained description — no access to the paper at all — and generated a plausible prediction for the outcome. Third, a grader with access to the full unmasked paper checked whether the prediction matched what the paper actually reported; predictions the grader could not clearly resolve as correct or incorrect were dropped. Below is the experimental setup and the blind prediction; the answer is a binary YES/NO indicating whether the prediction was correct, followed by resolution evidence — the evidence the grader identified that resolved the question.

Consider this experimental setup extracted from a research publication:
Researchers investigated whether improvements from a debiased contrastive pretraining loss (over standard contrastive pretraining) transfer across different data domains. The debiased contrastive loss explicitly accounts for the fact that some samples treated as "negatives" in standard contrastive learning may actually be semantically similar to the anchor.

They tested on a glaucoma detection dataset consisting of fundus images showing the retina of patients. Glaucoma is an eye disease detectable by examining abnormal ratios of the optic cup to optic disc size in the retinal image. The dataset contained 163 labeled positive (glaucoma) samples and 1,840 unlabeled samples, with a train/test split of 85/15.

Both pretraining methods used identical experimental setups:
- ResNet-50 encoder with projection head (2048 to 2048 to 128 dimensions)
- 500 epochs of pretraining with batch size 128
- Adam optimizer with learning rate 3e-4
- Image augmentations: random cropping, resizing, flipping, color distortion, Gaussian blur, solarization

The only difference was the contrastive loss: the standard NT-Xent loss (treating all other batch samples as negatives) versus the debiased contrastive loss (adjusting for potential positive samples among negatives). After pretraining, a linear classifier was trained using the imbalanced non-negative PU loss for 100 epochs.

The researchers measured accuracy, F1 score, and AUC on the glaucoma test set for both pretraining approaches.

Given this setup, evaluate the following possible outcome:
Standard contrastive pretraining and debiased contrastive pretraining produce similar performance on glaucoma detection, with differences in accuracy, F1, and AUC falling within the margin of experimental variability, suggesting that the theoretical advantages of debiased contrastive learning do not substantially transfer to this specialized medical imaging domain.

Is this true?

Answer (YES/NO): YES